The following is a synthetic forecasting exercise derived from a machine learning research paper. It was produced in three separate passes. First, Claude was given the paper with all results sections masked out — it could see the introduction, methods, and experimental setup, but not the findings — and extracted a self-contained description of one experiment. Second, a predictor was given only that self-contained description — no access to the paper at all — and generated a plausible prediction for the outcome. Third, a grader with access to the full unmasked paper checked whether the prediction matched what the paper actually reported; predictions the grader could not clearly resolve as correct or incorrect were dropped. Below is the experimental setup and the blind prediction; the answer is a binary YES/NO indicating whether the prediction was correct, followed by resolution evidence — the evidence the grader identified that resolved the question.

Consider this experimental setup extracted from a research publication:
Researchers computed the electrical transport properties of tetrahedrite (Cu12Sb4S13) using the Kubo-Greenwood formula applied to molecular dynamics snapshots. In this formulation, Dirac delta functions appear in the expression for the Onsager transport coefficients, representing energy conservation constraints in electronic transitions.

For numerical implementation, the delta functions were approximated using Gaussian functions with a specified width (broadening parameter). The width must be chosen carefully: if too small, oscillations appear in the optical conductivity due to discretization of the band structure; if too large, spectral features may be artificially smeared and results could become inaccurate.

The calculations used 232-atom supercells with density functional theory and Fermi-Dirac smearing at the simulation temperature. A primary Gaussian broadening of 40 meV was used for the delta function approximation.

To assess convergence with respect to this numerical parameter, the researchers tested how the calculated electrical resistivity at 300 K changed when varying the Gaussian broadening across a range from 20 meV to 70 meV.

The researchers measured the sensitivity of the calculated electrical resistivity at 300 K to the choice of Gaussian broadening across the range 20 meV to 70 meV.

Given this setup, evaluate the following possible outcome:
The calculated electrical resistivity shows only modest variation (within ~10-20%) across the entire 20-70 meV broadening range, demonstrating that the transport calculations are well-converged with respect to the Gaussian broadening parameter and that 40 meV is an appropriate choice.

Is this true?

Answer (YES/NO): NO